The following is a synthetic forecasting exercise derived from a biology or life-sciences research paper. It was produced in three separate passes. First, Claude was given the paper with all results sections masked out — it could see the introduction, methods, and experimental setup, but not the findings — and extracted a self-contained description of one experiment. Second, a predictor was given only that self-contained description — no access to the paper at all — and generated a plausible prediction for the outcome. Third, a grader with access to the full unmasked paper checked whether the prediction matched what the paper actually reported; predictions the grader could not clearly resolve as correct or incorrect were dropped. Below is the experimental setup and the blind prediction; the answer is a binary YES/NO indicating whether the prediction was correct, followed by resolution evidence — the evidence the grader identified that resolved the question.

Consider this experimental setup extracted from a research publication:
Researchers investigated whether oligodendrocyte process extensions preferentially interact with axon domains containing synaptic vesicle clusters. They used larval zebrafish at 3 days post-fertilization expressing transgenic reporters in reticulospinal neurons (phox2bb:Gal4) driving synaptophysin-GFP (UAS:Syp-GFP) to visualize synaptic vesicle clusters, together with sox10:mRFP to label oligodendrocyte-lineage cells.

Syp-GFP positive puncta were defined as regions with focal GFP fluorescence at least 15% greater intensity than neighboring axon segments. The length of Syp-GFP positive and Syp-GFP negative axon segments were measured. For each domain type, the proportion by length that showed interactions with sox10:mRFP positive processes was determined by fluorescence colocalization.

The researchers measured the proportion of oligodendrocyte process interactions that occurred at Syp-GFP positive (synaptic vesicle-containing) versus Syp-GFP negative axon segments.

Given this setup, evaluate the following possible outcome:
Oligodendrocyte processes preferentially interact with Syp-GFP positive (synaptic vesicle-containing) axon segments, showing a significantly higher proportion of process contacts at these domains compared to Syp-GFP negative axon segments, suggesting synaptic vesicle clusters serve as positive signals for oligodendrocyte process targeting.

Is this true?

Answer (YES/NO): YES